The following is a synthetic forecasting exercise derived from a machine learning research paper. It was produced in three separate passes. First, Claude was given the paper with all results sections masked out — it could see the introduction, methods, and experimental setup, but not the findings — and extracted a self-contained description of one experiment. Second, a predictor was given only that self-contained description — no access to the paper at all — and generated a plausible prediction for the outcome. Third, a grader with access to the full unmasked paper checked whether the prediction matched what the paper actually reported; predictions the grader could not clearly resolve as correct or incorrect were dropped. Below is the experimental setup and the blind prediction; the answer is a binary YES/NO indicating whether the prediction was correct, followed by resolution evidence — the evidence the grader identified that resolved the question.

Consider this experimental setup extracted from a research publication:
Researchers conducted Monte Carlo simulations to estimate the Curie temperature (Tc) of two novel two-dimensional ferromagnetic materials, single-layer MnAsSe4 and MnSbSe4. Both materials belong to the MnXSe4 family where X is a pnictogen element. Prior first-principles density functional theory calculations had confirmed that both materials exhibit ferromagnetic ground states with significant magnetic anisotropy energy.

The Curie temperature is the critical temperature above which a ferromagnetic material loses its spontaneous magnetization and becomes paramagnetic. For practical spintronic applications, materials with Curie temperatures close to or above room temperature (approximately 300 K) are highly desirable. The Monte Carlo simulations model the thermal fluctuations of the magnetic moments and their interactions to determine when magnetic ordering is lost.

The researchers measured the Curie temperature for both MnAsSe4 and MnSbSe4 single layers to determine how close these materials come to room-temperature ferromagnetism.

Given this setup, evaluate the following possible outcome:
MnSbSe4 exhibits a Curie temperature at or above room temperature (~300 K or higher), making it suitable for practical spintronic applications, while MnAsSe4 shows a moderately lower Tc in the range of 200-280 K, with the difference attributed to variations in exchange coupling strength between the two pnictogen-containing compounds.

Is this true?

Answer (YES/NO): NO